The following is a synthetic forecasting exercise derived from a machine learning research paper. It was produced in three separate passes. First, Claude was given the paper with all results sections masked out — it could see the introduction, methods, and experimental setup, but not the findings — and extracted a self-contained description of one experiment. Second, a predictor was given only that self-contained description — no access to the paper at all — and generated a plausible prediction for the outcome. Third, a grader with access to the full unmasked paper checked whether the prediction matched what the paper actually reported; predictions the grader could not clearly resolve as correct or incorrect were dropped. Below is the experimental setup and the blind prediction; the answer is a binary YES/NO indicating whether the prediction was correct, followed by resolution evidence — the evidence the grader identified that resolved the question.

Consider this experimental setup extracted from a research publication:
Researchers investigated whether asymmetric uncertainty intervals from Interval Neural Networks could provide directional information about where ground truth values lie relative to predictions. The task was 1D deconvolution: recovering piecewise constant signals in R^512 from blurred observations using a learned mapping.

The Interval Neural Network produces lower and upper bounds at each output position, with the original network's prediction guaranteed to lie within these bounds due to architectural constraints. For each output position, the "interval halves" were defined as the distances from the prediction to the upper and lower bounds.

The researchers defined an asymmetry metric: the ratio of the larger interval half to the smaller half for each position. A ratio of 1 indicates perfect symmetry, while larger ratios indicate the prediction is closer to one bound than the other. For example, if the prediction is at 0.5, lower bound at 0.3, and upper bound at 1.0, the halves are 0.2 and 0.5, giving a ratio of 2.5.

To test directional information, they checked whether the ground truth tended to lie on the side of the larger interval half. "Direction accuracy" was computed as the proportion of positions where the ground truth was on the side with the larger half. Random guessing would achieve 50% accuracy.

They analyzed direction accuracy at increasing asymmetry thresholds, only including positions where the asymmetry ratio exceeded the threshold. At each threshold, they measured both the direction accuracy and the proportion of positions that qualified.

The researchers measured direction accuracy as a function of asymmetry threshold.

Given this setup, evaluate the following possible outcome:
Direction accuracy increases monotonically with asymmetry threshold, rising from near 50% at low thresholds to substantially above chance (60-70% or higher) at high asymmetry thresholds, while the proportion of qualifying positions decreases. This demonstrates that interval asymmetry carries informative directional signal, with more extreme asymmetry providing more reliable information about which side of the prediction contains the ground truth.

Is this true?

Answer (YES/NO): NO